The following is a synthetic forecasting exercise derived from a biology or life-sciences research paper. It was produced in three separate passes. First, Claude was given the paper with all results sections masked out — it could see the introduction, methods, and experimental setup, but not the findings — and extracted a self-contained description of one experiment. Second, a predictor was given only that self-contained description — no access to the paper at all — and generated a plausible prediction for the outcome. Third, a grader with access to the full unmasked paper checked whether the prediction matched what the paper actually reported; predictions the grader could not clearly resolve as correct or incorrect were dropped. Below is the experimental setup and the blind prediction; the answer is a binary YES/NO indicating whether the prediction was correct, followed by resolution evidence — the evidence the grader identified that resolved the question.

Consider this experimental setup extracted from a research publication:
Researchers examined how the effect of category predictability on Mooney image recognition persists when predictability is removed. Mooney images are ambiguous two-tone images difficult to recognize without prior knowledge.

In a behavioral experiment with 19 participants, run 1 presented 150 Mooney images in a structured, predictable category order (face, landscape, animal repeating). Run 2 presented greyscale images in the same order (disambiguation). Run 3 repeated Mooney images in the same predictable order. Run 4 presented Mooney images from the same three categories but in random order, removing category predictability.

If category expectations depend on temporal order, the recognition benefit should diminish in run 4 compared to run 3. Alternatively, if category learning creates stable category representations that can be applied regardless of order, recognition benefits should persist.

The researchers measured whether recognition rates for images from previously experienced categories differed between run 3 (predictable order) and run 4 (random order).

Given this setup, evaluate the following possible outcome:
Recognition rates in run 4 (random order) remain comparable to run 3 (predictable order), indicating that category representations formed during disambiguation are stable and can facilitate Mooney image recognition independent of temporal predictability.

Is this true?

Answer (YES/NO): NO